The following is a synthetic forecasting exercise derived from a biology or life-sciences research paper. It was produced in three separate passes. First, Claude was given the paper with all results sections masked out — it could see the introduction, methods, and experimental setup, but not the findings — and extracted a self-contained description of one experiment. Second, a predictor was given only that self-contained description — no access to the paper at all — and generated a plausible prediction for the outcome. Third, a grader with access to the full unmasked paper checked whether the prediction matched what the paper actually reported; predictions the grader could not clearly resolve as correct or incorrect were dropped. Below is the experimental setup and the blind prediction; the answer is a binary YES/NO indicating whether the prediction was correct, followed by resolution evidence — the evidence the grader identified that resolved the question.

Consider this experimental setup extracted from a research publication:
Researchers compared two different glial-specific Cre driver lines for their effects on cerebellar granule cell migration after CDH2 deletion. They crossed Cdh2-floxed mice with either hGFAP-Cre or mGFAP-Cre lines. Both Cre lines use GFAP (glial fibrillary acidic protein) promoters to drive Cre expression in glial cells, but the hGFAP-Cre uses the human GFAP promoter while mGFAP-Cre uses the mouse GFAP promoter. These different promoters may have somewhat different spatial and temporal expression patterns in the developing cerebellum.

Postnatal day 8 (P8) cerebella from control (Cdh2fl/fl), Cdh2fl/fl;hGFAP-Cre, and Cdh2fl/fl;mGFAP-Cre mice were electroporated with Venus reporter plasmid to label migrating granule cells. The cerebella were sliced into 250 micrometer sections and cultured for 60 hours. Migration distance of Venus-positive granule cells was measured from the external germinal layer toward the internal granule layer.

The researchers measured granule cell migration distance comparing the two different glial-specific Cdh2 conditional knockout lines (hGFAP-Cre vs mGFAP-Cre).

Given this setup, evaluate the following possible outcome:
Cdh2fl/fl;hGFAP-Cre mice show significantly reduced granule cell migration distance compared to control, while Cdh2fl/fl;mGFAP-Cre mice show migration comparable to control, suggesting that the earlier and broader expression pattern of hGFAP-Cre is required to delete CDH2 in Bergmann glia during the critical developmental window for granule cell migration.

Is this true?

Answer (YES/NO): NO